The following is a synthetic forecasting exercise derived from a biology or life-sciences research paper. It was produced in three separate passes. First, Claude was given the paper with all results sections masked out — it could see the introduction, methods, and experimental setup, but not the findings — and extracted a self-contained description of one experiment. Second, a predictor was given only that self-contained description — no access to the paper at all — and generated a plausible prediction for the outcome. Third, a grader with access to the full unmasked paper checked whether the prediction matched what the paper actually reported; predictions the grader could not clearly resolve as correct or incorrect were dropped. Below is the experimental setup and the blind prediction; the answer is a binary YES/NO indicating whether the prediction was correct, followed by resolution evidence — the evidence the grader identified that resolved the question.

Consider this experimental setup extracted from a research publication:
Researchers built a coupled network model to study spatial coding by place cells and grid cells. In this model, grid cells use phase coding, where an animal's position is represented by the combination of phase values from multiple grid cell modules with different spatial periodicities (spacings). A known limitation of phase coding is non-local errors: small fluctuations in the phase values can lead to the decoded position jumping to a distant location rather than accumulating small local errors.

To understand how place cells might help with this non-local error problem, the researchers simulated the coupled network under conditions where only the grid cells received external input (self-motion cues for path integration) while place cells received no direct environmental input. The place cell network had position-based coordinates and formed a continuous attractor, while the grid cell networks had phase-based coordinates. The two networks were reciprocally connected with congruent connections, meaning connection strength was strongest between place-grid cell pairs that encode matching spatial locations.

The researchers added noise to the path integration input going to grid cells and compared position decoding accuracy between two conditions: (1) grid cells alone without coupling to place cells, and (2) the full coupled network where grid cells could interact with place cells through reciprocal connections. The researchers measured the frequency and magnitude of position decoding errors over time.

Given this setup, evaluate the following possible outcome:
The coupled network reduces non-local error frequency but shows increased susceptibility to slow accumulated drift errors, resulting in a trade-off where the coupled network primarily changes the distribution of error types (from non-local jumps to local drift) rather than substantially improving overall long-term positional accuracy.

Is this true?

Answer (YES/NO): NO